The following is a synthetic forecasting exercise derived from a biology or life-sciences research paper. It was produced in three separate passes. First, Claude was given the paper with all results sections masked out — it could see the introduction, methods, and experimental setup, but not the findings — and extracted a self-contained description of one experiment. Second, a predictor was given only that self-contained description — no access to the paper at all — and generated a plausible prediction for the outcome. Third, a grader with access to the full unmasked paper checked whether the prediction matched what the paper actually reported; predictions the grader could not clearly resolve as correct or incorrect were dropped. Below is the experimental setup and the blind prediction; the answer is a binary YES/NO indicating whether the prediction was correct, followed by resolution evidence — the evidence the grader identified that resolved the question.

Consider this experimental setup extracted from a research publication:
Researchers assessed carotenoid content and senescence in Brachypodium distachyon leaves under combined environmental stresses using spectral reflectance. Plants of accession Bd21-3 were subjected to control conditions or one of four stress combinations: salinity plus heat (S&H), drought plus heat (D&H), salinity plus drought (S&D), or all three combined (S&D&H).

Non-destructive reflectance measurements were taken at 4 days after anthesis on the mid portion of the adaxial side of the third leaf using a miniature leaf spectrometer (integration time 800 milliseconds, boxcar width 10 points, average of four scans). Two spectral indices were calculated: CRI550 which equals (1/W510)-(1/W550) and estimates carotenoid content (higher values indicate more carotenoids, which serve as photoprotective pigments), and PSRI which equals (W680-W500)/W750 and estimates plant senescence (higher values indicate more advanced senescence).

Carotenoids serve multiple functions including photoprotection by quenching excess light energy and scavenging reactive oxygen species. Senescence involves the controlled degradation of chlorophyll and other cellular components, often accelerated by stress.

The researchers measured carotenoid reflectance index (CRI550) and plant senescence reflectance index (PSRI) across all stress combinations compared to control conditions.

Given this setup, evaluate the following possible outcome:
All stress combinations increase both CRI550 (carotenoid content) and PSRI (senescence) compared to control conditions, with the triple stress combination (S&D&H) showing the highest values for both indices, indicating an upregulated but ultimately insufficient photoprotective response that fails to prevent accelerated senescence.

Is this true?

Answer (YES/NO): NO